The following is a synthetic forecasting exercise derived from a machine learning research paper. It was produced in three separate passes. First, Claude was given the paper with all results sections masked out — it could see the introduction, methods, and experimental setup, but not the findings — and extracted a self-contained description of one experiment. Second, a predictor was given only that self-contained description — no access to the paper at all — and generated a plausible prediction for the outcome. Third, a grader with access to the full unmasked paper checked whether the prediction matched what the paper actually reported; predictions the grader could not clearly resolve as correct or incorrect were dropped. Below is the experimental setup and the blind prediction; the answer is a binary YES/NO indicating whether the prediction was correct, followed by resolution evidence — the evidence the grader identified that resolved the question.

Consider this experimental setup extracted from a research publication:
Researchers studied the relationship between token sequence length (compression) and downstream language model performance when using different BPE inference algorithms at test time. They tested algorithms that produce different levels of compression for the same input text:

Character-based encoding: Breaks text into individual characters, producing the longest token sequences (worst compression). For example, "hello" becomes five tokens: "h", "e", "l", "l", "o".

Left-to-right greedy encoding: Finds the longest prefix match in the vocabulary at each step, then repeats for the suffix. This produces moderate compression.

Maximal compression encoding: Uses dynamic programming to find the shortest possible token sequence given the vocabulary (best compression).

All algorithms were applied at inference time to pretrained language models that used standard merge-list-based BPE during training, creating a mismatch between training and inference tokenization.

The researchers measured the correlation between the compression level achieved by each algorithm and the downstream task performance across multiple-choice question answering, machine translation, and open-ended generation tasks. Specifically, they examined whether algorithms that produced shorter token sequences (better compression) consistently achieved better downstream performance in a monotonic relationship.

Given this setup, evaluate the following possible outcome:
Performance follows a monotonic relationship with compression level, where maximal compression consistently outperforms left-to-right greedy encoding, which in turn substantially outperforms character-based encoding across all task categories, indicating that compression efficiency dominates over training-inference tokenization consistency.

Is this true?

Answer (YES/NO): NO